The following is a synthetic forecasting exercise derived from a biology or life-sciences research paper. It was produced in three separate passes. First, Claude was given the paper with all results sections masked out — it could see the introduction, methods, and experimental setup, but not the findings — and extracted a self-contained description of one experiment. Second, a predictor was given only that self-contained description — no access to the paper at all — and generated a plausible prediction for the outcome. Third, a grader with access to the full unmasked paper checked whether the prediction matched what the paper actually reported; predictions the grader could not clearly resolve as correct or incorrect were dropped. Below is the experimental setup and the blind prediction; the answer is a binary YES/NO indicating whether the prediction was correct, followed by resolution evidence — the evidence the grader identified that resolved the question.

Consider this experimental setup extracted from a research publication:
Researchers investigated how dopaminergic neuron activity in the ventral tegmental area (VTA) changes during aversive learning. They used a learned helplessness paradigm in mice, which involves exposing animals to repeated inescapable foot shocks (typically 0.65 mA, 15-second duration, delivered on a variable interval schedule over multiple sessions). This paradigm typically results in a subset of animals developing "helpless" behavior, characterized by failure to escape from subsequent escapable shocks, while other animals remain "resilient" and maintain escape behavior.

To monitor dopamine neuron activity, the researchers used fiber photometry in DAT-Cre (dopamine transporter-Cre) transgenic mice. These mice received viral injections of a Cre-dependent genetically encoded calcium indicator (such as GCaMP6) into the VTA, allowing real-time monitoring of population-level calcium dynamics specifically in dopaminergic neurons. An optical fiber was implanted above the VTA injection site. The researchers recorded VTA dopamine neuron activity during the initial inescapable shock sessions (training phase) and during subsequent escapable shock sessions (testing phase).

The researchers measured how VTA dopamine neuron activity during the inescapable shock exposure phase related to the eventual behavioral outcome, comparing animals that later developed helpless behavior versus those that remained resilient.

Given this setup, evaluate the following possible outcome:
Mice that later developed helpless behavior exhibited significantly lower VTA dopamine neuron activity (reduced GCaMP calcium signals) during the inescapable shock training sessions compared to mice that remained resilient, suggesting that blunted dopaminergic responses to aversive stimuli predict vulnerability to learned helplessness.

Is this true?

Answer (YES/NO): NO